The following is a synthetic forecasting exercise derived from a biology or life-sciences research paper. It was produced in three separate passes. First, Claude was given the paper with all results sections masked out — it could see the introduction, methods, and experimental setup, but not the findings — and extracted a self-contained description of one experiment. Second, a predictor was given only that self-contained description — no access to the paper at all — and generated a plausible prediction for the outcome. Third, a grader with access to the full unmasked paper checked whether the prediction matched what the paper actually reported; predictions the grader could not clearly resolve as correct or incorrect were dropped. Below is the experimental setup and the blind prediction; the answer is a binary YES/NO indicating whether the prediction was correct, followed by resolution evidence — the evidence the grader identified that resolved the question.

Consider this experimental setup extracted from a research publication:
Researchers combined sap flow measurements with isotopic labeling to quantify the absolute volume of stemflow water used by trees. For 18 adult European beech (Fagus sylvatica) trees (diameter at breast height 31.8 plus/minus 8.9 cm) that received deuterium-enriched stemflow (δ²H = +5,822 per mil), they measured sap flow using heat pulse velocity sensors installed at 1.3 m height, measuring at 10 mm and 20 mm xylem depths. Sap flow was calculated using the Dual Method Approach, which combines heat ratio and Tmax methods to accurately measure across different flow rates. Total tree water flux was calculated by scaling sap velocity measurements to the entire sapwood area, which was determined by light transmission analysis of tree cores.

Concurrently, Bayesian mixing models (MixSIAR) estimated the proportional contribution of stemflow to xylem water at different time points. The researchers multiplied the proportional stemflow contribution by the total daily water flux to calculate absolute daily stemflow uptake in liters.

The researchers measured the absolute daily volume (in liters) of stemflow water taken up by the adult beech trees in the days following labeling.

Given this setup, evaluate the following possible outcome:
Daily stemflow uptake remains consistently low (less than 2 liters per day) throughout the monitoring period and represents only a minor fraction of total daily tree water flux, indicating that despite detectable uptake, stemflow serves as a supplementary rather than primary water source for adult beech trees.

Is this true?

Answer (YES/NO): NO